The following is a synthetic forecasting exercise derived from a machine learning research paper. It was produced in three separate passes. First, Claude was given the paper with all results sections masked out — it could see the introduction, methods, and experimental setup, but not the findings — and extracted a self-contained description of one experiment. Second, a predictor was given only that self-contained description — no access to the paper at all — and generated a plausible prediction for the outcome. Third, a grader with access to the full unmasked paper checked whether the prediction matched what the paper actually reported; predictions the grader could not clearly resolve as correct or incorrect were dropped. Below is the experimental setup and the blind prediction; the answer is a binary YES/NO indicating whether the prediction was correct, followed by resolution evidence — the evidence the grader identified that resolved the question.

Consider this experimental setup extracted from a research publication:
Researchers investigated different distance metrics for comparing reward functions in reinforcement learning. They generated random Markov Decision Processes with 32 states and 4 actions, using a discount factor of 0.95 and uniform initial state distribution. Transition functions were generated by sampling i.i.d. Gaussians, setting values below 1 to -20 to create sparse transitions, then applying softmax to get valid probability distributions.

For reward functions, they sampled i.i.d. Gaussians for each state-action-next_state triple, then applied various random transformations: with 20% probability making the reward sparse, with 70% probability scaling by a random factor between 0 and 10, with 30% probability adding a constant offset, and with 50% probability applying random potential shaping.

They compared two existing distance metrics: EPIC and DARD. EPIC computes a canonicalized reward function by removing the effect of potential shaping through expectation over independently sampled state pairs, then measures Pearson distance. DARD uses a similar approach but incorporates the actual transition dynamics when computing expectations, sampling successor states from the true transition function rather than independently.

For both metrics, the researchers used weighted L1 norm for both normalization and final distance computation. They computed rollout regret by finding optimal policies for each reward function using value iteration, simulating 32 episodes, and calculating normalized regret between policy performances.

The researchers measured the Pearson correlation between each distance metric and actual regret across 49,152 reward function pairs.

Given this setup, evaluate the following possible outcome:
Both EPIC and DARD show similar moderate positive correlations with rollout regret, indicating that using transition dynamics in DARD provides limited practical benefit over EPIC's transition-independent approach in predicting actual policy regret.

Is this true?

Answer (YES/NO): YES